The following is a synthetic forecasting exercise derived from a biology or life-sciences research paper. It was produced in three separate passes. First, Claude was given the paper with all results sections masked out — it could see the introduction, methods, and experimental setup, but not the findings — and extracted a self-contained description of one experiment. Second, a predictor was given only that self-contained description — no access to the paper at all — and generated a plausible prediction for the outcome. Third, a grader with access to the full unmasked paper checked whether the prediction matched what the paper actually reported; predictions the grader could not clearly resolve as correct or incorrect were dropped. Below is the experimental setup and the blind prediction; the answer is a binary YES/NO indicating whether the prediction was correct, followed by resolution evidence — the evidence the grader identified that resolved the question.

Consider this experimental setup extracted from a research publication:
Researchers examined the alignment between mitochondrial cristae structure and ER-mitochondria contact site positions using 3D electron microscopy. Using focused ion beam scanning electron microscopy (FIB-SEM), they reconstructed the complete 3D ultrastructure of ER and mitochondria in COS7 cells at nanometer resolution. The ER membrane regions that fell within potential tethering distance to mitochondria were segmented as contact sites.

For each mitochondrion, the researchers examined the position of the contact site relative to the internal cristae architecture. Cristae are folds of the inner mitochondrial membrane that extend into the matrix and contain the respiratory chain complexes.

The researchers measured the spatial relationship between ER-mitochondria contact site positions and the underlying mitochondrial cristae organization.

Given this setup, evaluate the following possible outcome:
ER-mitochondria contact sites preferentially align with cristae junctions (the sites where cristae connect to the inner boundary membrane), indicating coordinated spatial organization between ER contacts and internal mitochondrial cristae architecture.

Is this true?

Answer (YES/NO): YES